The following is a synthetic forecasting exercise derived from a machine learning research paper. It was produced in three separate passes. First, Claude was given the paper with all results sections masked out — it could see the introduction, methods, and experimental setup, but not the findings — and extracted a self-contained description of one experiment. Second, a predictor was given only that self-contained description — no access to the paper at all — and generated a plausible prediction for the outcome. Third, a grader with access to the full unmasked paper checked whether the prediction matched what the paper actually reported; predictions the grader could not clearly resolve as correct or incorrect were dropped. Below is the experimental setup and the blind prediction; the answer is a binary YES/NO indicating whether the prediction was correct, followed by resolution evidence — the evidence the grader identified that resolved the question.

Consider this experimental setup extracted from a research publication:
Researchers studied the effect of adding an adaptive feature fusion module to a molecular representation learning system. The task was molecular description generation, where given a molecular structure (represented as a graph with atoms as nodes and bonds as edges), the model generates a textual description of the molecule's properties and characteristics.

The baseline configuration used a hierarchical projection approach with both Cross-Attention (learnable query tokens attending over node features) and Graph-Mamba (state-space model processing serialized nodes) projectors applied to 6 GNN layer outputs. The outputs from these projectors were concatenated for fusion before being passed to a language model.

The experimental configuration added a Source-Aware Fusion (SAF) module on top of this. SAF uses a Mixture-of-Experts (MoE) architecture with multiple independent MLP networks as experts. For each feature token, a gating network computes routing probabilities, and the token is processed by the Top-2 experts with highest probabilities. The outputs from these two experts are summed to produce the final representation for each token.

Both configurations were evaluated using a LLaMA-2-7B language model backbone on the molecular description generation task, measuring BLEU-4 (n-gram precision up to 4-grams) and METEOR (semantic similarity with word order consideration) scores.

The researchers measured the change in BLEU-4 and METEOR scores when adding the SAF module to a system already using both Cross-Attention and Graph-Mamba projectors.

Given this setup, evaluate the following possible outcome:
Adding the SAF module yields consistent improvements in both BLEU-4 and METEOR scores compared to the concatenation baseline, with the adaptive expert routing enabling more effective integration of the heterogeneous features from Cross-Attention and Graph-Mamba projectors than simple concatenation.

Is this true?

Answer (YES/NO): YES